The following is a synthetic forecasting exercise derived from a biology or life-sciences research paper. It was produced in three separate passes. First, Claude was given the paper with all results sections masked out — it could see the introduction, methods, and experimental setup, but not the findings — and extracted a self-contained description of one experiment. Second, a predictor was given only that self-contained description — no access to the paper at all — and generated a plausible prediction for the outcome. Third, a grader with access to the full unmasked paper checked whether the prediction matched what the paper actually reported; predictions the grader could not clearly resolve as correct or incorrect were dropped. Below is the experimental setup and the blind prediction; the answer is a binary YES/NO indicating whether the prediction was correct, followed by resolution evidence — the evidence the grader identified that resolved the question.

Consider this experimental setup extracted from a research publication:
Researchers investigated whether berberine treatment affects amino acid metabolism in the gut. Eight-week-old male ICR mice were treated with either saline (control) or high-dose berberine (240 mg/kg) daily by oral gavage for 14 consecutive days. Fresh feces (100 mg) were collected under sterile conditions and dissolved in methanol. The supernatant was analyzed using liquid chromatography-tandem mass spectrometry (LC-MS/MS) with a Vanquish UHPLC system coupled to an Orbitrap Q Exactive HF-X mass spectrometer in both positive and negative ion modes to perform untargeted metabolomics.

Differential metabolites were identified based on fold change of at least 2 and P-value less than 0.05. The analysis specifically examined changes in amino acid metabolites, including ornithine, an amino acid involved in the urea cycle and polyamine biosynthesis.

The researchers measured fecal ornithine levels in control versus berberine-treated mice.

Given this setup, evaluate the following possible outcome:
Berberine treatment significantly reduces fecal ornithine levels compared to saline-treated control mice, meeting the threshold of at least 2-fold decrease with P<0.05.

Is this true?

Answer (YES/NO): YES